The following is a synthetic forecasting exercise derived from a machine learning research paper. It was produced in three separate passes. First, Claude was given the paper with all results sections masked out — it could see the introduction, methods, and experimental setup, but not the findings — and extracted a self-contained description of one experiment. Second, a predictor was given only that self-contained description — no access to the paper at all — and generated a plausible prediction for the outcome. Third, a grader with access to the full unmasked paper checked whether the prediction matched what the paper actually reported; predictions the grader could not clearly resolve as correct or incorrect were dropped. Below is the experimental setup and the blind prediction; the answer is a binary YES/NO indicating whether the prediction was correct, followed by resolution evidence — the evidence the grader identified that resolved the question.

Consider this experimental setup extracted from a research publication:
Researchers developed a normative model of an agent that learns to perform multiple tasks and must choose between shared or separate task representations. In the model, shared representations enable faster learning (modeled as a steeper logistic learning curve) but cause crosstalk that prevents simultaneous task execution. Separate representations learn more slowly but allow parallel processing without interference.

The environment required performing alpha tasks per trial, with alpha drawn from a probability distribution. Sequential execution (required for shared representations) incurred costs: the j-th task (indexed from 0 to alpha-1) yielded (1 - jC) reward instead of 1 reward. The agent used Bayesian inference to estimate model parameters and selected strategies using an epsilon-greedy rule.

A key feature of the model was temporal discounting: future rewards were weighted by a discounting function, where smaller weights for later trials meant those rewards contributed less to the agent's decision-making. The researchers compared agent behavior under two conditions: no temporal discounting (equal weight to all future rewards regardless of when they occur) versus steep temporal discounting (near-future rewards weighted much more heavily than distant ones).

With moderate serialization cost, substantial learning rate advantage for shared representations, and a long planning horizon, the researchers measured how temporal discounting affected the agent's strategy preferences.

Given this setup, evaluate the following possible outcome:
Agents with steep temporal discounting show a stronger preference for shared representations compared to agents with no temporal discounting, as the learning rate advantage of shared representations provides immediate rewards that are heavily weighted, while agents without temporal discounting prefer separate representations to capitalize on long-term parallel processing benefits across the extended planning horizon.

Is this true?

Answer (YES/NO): NO